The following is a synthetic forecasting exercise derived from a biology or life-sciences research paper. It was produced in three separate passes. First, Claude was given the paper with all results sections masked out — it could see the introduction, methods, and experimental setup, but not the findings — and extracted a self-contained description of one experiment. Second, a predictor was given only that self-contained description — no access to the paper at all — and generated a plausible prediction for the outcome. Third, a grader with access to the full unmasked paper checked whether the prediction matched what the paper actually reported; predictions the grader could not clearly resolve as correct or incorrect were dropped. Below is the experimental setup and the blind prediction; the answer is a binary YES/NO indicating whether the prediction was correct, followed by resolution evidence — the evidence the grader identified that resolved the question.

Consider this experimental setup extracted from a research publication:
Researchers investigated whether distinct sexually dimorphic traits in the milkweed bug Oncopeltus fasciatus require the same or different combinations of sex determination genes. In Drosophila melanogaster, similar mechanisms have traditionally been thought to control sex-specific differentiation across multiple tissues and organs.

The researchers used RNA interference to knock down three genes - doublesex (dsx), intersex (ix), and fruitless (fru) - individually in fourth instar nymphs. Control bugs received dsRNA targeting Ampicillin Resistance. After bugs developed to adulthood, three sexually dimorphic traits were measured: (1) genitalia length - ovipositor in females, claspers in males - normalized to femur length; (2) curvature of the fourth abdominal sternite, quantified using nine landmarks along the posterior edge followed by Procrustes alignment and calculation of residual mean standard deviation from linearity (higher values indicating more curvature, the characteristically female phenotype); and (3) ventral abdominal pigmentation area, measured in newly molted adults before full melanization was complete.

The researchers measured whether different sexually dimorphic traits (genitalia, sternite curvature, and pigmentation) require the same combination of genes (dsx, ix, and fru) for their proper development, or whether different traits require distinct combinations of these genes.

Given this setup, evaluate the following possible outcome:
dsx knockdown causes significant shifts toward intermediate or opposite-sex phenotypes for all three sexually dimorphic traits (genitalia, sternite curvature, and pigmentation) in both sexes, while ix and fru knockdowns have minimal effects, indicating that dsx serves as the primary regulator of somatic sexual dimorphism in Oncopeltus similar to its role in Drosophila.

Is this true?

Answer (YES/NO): NO